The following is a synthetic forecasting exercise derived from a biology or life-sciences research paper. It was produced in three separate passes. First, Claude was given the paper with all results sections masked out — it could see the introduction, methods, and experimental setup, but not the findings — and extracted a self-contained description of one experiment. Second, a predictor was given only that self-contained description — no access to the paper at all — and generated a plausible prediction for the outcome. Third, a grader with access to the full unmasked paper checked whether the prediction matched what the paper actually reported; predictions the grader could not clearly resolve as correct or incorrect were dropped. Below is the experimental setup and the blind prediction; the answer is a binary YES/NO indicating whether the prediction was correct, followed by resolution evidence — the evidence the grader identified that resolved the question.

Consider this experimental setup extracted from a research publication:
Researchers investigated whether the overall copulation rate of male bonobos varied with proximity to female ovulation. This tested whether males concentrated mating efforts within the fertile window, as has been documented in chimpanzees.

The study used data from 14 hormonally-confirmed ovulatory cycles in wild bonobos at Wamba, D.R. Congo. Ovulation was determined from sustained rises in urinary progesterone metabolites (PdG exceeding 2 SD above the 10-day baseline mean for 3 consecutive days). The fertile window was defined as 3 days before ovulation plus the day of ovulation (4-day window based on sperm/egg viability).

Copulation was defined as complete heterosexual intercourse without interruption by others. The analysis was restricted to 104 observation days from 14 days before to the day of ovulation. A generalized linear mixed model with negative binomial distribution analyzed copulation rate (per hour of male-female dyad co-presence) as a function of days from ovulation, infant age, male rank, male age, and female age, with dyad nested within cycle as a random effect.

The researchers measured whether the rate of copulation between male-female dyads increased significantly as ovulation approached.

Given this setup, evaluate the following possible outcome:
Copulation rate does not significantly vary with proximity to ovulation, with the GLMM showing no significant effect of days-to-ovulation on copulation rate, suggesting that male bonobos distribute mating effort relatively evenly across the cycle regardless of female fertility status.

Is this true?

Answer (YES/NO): NO